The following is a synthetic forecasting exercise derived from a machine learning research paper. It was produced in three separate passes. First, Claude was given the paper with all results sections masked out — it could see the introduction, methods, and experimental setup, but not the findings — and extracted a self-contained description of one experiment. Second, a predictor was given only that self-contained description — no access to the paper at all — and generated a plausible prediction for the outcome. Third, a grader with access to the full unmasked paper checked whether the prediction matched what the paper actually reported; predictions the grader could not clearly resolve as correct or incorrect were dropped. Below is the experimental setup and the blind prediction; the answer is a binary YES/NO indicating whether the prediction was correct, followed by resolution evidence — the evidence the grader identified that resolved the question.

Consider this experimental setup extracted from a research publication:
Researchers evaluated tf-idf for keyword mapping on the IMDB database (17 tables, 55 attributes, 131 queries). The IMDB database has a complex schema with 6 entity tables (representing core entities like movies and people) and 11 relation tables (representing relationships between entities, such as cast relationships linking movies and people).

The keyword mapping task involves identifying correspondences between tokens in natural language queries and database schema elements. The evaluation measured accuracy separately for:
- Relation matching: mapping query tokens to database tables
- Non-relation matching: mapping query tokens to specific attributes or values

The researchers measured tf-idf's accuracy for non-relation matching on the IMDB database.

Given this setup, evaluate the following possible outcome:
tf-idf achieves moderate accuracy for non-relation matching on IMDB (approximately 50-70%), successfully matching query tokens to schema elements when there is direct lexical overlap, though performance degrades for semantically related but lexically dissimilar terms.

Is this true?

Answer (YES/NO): NO